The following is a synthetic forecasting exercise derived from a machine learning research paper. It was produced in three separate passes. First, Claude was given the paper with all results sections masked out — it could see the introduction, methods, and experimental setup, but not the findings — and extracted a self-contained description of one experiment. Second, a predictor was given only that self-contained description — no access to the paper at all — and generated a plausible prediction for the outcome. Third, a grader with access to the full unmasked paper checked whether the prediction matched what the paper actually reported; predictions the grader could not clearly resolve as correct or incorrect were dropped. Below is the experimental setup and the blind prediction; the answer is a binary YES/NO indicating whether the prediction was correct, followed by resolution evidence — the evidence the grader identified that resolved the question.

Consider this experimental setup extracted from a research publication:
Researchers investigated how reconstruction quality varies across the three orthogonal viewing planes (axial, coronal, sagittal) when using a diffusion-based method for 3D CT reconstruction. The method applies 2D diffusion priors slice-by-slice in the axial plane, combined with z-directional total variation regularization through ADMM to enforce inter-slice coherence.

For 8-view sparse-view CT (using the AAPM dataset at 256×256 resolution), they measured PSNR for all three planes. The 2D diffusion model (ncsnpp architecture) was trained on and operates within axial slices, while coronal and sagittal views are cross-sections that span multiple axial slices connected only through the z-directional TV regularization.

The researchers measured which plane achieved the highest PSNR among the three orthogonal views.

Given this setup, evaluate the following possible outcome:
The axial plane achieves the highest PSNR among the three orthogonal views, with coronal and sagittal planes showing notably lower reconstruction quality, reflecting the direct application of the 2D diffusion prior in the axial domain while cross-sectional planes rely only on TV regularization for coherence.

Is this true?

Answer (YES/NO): NO